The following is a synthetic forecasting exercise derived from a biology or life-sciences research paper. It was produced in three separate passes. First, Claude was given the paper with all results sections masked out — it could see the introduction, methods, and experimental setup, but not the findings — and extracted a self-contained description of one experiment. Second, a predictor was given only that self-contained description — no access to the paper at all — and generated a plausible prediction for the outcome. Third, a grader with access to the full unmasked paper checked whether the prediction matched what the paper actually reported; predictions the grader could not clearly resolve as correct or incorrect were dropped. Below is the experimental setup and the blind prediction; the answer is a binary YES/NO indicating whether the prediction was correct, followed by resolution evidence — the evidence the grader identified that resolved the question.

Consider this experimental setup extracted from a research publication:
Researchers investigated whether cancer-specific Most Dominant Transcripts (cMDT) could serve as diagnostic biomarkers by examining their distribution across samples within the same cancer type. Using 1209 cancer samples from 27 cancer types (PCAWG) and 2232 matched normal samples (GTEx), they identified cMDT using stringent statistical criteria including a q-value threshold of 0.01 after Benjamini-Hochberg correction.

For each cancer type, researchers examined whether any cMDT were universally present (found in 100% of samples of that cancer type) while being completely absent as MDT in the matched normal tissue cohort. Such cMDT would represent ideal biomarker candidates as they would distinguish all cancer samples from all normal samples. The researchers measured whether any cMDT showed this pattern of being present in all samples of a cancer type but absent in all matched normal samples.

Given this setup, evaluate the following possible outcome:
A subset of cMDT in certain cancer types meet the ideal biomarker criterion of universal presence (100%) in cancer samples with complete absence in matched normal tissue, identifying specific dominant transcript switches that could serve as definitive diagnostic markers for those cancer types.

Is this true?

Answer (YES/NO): YES